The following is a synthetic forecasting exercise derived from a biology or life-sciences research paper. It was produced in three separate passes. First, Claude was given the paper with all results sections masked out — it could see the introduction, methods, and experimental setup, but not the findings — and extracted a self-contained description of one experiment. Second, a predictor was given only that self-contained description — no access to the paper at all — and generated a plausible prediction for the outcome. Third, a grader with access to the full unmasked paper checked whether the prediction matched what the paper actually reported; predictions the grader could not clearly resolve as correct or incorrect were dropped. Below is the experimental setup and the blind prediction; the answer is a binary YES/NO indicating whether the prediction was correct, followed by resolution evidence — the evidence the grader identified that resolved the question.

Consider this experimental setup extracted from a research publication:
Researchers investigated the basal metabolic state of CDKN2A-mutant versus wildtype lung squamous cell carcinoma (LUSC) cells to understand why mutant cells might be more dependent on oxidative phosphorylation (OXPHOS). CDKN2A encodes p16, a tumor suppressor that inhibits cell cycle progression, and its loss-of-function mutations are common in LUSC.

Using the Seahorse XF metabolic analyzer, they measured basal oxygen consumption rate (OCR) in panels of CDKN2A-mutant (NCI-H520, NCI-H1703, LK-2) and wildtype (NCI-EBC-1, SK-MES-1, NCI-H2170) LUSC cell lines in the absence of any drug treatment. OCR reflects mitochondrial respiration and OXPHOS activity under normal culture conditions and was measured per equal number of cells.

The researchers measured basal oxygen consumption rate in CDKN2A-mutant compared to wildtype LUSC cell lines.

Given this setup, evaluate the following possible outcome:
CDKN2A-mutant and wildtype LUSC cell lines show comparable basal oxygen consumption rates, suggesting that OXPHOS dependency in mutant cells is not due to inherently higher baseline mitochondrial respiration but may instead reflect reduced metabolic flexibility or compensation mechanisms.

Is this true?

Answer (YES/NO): NO